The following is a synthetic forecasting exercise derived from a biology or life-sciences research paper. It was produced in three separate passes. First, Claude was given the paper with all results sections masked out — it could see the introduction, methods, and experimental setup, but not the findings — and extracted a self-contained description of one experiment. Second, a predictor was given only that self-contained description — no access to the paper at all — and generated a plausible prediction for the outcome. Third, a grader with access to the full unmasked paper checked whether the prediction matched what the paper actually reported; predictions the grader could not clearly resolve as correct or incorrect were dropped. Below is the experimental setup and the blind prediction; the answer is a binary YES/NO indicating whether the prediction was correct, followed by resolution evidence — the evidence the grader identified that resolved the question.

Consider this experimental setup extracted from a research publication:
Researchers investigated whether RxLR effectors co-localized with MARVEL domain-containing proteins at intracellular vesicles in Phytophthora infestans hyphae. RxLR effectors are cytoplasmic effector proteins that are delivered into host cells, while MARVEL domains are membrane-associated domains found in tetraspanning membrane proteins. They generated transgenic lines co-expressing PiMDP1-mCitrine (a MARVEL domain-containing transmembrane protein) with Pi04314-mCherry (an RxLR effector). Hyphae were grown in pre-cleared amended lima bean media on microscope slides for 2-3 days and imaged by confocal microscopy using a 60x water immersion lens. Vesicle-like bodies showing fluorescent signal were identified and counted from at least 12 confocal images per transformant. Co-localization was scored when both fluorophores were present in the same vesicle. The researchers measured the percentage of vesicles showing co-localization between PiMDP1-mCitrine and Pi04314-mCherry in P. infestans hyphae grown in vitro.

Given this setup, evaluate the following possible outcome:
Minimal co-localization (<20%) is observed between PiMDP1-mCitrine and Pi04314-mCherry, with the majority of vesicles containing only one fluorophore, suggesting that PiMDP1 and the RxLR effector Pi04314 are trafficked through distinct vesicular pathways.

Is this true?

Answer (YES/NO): NO